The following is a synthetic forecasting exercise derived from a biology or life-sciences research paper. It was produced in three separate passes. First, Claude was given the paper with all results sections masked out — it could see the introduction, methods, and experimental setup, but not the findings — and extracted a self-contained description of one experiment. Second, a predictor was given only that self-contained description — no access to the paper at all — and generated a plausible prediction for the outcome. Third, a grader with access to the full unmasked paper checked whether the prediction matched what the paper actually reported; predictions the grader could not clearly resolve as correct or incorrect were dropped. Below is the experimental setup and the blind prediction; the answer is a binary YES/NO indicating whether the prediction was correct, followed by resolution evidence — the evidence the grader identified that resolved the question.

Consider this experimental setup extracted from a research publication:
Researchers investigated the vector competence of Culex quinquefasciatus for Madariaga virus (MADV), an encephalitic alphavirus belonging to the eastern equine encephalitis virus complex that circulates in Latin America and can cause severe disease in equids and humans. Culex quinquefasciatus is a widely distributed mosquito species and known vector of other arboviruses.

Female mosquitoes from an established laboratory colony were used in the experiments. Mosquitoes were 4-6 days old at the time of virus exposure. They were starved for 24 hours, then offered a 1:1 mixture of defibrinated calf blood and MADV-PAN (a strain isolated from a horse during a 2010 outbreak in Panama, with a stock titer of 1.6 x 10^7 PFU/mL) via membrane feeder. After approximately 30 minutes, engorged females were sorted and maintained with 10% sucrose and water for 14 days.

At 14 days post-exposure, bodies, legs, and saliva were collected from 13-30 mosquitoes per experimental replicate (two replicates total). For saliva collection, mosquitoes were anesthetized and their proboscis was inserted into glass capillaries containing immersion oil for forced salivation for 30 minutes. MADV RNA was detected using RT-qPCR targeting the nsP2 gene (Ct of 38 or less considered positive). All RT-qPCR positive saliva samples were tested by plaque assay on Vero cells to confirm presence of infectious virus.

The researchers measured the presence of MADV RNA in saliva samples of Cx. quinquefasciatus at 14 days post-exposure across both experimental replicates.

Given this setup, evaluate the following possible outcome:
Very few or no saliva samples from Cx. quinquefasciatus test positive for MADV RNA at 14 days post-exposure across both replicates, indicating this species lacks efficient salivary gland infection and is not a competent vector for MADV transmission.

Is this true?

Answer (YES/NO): YES